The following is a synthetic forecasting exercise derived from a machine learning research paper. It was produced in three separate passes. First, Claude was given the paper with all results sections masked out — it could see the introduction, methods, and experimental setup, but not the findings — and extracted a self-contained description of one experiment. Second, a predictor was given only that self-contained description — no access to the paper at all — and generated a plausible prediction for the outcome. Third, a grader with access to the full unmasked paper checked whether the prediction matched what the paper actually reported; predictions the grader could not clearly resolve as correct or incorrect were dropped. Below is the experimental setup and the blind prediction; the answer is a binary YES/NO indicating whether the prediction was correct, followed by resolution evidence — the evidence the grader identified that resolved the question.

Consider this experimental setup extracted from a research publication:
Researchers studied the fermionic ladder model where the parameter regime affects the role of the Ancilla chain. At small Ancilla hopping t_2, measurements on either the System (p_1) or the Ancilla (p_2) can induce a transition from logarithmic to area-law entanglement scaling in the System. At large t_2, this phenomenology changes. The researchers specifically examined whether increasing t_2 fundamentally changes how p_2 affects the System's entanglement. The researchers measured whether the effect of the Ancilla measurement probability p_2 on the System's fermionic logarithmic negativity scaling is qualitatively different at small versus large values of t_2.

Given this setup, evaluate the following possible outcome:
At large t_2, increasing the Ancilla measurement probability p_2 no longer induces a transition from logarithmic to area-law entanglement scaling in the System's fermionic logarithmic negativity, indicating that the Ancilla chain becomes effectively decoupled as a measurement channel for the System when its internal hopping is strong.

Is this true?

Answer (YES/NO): NO